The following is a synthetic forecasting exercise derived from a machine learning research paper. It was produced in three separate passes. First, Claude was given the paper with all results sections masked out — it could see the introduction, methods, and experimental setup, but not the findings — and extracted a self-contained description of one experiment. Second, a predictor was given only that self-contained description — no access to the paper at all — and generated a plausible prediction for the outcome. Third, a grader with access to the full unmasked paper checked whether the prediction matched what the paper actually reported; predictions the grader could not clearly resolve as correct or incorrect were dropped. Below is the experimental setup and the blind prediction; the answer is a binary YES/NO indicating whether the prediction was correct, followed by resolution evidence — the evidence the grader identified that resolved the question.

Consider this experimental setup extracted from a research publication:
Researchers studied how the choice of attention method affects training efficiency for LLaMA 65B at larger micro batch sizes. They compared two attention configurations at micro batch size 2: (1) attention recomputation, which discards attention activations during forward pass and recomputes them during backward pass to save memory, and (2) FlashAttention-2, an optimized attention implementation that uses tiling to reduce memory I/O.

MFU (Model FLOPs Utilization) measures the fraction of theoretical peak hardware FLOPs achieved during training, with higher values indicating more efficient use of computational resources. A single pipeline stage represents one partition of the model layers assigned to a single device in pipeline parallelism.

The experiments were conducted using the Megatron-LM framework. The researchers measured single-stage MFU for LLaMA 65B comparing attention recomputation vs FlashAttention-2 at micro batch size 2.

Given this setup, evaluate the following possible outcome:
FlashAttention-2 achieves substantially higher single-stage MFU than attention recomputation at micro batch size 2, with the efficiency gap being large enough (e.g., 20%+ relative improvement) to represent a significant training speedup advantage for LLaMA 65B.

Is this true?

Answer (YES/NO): NO